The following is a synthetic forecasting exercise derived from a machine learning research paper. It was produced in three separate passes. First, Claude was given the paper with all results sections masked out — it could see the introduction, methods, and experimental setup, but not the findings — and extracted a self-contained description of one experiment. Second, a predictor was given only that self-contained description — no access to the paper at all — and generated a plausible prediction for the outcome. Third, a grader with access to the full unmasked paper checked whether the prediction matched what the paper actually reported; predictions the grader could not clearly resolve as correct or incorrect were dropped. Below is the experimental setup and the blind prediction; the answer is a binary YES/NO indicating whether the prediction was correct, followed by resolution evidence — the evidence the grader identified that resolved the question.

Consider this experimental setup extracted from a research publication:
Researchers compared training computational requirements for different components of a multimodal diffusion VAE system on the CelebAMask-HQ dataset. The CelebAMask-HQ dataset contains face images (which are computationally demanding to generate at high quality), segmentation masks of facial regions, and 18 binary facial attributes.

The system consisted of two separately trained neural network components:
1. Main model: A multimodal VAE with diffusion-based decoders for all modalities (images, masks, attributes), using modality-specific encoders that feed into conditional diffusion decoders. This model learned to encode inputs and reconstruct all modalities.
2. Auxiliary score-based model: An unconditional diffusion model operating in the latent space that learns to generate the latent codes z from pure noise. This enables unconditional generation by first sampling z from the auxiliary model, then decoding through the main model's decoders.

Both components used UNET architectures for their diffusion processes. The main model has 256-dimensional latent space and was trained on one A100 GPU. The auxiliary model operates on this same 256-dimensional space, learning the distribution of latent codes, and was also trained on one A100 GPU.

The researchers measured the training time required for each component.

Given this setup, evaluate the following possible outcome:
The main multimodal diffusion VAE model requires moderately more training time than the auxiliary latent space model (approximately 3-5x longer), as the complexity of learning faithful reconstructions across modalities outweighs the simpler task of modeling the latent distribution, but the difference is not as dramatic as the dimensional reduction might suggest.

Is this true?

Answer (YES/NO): NO